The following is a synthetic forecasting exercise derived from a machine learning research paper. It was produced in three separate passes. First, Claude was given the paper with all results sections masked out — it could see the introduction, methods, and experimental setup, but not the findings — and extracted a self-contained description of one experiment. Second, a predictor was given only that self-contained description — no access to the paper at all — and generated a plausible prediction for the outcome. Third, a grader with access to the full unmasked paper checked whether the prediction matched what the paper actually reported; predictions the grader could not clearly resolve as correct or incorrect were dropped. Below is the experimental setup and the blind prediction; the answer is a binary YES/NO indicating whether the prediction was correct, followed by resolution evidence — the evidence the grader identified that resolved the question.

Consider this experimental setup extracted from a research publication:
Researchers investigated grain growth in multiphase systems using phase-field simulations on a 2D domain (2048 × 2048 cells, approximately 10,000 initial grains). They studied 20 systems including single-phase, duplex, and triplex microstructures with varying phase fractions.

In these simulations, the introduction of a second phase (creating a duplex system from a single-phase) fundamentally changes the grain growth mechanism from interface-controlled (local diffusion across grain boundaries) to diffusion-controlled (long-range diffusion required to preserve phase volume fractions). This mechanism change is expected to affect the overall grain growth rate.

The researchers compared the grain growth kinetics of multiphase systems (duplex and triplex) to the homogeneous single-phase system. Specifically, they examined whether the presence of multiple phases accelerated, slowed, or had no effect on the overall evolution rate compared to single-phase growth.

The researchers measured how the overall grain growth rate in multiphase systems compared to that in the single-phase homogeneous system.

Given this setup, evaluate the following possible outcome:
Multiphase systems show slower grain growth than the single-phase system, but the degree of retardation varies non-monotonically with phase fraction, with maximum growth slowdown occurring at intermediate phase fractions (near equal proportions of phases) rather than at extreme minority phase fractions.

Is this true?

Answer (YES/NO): NO